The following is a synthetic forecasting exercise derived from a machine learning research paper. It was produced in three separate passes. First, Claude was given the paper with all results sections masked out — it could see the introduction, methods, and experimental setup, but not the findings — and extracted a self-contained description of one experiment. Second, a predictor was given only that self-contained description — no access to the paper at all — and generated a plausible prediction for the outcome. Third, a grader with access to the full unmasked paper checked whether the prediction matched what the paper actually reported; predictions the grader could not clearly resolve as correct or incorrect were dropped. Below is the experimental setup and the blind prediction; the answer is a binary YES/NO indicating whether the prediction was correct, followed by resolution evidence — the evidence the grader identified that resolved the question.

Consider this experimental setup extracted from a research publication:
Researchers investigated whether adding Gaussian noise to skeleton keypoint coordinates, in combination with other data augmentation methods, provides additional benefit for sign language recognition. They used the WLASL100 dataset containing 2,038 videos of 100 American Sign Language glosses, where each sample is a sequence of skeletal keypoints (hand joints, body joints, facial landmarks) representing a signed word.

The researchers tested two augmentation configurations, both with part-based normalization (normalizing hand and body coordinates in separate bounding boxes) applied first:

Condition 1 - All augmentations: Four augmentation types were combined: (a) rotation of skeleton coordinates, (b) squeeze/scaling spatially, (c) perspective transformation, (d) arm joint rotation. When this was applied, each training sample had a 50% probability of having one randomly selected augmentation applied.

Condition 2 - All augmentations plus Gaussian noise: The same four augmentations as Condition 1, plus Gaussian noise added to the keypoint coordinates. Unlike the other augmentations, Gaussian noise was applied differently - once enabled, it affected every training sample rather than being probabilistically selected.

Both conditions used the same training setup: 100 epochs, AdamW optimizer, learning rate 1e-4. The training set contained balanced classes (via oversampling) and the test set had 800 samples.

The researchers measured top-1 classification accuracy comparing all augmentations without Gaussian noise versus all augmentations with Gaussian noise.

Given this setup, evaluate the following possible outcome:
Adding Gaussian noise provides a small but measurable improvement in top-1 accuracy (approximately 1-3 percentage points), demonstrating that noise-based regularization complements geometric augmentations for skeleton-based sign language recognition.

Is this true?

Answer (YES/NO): NO